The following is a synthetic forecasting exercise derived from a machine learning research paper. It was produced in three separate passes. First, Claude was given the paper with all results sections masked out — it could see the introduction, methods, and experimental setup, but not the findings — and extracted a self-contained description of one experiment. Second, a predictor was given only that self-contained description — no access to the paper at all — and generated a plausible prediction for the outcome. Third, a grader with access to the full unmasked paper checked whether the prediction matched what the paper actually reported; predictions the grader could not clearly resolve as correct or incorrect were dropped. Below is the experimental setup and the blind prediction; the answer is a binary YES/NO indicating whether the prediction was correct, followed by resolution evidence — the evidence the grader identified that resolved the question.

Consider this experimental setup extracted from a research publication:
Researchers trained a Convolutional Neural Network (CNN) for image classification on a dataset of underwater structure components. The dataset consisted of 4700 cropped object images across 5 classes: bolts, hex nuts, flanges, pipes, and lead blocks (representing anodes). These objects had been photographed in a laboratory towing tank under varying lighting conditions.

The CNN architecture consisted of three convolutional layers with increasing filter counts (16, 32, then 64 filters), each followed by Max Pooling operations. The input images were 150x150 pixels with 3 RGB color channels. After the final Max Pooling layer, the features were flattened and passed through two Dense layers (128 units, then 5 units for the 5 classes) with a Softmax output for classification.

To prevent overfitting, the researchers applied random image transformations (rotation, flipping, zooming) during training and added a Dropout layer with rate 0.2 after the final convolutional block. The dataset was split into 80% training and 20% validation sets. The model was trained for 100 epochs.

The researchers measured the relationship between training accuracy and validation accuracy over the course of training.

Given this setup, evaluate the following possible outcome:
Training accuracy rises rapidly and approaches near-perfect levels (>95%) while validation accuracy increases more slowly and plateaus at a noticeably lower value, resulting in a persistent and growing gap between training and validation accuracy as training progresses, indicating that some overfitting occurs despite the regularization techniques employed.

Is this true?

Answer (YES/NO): NO